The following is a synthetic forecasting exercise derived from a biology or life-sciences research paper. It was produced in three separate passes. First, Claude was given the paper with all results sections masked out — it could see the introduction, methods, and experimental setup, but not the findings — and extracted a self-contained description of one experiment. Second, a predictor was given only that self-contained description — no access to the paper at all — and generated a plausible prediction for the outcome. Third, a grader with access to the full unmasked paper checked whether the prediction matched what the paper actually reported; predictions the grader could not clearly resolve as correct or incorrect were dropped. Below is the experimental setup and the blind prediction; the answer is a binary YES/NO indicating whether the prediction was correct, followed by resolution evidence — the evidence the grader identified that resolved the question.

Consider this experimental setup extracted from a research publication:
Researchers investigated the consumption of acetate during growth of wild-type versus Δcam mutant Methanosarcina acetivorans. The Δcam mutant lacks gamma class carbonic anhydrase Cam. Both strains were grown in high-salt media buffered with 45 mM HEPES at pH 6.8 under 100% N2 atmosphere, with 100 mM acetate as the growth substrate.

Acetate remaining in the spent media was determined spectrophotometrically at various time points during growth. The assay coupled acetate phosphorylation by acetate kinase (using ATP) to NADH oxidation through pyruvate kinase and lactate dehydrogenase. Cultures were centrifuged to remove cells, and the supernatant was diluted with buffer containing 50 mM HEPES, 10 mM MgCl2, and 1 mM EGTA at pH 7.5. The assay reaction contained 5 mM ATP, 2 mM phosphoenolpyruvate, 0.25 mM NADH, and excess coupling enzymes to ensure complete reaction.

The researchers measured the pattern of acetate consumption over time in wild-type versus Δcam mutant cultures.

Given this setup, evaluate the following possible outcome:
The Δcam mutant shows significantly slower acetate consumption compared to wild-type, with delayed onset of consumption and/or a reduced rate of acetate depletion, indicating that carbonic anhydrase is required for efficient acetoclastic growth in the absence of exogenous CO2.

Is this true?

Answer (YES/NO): YES